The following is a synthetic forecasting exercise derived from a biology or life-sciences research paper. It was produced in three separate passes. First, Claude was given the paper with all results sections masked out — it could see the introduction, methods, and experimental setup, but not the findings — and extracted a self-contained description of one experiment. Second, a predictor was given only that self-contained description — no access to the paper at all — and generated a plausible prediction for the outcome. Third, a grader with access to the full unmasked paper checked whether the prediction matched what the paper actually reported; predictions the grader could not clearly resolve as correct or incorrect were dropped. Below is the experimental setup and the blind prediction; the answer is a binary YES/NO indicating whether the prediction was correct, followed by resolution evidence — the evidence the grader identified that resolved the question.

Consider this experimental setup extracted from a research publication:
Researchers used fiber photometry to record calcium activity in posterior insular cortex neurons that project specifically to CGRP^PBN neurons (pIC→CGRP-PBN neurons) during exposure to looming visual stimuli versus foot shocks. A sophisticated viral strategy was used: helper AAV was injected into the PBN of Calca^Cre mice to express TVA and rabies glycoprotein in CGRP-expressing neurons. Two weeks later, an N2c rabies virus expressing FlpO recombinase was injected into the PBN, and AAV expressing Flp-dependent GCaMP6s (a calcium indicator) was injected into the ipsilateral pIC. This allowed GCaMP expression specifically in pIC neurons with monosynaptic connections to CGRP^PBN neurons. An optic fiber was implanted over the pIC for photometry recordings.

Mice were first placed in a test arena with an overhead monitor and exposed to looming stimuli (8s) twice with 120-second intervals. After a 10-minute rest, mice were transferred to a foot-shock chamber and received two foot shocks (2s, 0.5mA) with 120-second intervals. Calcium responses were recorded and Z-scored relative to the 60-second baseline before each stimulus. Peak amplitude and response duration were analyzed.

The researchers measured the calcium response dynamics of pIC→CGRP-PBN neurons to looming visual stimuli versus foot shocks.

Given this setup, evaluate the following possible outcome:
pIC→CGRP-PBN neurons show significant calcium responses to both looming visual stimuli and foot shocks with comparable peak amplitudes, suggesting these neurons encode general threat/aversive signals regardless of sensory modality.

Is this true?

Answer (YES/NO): NO